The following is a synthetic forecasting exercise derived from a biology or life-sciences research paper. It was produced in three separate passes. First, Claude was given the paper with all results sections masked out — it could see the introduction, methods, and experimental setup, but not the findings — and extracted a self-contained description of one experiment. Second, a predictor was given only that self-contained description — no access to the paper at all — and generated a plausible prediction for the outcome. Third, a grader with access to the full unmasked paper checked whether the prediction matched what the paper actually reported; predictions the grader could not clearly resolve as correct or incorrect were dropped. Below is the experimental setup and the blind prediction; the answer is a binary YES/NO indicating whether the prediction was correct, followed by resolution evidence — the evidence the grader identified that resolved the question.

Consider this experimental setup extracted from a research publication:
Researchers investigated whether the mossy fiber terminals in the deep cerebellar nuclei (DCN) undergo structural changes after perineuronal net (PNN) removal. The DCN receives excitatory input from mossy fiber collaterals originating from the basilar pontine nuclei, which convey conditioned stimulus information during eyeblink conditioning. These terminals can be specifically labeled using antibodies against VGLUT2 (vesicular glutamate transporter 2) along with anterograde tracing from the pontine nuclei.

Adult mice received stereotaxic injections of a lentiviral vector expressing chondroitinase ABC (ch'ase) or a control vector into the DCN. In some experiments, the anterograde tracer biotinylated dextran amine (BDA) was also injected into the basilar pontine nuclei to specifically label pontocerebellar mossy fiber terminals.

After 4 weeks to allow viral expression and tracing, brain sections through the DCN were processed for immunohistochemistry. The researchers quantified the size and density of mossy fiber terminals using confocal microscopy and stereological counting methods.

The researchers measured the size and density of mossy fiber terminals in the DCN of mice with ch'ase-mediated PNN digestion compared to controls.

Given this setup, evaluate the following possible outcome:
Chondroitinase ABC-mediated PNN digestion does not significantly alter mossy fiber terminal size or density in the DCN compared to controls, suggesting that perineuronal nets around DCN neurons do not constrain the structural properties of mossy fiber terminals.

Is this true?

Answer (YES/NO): NO